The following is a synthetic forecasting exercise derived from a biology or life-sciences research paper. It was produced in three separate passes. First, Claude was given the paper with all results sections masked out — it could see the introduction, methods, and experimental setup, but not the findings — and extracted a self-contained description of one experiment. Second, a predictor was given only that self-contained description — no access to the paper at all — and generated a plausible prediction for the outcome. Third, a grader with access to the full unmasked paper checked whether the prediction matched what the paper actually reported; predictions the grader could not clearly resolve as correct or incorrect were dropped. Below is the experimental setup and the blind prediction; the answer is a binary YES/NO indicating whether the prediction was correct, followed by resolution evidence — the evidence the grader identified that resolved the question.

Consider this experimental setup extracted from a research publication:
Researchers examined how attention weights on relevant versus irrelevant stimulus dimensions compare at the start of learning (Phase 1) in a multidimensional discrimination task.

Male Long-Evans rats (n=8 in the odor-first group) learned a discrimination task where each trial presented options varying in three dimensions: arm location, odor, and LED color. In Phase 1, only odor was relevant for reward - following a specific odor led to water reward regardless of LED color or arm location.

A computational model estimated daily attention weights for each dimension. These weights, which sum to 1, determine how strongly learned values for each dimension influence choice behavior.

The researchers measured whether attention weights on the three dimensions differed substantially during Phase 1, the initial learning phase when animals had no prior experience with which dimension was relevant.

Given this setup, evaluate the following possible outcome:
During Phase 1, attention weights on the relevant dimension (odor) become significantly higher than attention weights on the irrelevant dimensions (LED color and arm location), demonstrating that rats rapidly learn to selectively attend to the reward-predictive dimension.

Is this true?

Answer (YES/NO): NO